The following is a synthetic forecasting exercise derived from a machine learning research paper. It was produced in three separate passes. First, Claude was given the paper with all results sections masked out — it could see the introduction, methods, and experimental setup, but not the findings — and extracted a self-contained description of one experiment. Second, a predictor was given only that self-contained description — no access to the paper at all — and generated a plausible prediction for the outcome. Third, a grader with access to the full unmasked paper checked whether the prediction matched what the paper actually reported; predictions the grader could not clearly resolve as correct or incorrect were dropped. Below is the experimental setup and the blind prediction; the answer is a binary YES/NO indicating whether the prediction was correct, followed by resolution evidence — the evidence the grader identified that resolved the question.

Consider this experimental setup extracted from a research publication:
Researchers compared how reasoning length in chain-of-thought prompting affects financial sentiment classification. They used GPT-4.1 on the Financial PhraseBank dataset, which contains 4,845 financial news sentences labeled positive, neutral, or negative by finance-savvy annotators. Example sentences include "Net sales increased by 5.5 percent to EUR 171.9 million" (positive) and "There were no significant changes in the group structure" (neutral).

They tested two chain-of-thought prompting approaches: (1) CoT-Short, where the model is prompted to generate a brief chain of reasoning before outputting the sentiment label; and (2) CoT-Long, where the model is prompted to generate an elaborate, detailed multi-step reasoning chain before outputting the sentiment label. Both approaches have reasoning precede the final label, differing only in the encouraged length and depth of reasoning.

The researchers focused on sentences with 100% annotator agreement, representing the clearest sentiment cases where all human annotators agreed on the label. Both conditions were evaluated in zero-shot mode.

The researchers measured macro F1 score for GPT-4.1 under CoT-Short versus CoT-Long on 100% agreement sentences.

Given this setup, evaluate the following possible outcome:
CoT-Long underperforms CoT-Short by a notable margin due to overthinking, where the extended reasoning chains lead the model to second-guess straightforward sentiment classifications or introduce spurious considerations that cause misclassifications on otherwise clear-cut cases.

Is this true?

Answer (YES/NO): NO